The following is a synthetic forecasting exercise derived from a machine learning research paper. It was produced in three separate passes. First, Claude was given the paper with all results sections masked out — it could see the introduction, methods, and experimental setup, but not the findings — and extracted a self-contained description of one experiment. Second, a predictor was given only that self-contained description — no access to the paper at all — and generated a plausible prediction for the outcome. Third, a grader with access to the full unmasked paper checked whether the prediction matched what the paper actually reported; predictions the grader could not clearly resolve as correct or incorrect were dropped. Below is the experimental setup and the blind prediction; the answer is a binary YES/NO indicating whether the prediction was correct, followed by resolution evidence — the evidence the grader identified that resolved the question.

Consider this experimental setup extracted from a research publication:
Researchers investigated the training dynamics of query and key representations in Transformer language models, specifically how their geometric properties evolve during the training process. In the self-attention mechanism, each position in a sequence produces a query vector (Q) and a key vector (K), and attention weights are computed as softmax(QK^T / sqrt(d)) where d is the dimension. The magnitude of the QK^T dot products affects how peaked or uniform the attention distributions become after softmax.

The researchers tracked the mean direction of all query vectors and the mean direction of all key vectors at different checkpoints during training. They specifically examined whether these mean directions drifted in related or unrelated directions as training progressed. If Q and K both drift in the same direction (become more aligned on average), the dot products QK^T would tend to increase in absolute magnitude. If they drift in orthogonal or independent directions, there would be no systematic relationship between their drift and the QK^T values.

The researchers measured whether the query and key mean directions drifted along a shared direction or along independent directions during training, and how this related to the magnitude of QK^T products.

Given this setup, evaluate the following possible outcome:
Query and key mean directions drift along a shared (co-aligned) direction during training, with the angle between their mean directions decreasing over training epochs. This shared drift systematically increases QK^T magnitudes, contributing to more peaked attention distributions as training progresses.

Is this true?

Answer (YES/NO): NO